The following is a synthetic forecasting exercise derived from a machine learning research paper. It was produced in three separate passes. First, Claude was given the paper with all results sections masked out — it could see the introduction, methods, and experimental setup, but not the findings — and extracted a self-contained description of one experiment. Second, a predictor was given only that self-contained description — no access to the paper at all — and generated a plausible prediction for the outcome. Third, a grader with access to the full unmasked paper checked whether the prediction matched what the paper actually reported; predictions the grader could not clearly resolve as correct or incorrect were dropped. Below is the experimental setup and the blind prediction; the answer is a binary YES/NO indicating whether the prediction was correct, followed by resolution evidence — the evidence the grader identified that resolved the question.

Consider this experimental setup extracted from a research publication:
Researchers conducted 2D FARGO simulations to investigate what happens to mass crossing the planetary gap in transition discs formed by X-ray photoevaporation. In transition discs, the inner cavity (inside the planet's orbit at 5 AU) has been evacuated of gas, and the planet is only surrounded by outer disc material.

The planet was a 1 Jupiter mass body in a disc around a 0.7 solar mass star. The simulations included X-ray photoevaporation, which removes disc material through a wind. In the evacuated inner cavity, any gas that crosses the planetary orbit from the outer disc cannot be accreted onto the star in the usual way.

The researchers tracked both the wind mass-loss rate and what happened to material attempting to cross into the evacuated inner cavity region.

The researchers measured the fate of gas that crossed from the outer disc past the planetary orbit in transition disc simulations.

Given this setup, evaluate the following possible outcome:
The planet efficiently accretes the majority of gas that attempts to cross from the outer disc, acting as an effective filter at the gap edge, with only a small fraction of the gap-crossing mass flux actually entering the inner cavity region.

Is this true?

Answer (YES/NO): NO